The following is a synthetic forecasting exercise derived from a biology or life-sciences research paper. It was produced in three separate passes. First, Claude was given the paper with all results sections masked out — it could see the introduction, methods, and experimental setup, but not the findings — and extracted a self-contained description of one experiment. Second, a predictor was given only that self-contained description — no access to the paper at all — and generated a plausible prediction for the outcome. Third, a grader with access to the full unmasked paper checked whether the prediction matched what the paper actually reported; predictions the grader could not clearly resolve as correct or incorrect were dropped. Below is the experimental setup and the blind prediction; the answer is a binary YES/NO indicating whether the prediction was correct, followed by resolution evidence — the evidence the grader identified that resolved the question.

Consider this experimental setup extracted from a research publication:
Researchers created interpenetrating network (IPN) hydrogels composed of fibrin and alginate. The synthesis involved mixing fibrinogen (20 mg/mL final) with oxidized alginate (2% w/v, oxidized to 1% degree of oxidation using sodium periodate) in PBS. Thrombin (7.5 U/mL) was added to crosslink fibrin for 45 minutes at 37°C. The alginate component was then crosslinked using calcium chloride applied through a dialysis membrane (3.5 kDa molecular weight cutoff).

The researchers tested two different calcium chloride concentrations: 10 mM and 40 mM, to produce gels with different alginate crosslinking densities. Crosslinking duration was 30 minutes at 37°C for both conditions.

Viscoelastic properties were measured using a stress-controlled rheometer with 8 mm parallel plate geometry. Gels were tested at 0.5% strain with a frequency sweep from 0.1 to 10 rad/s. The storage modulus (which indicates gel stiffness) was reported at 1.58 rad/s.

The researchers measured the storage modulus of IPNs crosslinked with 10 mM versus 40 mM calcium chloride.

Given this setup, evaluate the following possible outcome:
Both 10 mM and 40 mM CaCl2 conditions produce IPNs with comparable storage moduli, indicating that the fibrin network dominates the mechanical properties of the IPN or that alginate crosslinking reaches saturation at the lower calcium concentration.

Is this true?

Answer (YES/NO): NO